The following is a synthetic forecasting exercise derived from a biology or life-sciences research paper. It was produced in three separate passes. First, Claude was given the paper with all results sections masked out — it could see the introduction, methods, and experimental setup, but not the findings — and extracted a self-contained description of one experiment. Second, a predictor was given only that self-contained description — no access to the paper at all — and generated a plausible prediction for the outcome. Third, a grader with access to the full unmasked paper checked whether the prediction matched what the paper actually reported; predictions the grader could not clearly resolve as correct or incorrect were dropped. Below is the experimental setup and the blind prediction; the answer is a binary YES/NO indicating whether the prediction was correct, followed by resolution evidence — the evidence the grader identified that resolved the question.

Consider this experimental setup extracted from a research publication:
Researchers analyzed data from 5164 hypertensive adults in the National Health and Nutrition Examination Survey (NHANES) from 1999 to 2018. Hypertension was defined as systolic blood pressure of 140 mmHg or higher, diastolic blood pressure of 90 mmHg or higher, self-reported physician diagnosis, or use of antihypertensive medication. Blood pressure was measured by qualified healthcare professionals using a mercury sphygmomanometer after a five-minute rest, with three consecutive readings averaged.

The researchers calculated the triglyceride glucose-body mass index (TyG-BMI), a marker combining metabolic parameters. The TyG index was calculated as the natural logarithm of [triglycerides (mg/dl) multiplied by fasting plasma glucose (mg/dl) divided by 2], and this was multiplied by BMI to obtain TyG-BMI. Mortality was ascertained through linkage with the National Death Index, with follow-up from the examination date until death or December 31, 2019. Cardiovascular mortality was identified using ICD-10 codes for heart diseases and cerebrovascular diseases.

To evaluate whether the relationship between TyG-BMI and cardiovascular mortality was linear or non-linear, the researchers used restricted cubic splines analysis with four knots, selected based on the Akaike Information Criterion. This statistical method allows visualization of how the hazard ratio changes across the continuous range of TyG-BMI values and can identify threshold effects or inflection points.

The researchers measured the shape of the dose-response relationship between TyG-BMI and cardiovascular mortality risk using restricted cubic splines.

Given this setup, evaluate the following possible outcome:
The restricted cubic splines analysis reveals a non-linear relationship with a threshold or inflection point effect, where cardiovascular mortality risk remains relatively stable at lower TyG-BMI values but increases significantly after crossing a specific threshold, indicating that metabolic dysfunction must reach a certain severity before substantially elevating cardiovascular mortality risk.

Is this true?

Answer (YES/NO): NO